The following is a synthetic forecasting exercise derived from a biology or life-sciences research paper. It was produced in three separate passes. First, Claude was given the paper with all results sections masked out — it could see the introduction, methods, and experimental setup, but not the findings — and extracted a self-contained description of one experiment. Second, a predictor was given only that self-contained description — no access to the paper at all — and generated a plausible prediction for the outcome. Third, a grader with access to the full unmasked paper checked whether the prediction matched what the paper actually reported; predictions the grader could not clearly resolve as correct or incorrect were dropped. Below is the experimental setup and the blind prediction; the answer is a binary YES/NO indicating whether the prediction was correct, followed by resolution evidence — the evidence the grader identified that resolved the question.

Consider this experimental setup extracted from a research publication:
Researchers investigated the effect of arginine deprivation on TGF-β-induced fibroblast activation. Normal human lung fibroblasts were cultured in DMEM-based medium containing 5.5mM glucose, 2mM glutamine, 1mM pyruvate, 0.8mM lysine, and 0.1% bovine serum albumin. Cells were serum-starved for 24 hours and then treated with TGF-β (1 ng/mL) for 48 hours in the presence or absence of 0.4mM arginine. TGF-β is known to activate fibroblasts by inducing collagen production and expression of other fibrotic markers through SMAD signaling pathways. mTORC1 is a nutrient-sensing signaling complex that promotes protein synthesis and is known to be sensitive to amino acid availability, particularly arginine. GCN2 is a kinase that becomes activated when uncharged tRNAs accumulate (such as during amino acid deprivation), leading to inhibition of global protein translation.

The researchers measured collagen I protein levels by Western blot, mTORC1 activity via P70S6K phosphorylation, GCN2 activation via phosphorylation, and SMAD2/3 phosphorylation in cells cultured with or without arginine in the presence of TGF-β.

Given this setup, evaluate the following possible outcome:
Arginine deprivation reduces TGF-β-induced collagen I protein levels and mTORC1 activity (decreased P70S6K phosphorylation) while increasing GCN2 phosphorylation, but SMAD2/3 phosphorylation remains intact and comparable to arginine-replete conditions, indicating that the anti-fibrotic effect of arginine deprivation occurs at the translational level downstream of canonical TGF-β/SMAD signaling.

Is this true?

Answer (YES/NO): NO